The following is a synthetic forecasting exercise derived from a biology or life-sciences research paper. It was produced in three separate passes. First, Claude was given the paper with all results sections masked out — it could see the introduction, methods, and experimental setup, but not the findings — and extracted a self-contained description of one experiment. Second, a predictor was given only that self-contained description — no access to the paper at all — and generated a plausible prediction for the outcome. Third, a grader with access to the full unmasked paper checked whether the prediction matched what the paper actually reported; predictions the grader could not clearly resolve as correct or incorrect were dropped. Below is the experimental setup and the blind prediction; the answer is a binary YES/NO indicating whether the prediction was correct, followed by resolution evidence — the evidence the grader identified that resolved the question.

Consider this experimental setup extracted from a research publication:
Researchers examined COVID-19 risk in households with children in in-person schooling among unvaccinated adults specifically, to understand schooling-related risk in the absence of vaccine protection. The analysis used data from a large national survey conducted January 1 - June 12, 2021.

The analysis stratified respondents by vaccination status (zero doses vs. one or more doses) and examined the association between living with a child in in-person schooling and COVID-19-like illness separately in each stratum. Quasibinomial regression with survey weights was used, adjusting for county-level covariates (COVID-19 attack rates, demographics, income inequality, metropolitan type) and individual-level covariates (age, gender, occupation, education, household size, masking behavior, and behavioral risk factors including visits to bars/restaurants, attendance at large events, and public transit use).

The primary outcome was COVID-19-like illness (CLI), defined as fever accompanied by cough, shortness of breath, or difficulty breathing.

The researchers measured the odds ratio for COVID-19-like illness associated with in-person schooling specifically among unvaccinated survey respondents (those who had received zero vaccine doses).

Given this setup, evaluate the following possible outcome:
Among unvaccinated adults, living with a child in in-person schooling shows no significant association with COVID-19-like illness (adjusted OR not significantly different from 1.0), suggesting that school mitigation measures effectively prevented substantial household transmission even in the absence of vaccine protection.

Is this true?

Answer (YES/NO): NO